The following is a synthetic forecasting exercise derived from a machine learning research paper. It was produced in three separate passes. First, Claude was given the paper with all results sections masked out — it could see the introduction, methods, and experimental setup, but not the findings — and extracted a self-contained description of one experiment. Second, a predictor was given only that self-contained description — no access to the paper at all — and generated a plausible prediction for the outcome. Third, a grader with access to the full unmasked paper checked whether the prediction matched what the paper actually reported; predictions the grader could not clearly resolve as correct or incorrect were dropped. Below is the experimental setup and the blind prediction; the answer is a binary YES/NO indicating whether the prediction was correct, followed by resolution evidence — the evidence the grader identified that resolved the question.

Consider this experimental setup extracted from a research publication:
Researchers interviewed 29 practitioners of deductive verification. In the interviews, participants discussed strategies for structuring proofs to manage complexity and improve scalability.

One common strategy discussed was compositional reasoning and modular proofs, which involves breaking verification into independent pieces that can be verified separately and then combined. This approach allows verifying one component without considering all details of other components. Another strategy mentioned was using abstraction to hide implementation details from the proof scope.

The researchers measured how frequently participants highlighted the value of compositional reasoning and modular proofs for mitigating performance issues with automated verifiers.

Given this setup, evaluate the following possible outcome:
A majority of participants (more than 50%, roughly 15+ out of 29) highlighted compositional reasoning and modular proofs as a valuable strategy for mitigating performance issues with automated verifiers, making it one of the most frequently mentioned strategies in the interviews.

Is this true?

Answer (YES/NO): NO